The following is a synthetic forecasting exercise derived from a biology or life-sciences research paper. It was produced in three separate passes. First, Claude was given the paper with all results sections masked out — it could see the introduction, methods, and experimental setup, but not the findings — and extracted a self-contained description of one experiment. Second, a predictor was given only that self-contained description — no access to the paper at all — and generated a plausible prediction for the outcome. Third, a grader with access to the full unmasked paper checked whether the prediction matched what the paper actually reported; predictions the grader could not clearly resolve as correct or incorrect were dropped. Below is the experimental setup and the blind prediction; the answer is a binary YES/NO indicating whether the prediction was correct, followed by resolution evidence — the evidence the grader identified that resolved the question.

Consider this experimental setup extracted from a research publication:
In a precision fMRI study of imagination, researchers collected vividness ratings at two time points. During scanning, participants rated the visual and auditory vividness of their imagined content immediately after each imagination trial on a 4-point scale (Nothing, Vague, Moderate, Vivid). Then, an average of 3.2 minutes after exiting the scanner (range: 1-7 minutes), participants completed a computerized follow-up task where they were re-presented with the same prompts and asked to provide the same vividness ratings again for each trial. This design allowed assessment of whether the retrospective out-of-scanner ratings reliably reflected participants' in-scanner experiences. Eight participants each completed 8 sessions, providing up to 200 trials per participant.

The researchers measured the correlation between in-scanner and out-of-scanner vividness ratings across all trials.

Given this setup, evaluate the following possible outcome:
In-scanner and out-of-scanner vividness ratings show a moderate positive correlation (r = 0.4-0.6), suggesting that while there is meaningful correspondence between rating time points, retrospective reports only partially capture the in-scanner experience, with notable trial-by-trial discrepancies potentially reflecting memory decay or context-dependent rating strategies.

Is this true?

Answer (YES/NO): NO